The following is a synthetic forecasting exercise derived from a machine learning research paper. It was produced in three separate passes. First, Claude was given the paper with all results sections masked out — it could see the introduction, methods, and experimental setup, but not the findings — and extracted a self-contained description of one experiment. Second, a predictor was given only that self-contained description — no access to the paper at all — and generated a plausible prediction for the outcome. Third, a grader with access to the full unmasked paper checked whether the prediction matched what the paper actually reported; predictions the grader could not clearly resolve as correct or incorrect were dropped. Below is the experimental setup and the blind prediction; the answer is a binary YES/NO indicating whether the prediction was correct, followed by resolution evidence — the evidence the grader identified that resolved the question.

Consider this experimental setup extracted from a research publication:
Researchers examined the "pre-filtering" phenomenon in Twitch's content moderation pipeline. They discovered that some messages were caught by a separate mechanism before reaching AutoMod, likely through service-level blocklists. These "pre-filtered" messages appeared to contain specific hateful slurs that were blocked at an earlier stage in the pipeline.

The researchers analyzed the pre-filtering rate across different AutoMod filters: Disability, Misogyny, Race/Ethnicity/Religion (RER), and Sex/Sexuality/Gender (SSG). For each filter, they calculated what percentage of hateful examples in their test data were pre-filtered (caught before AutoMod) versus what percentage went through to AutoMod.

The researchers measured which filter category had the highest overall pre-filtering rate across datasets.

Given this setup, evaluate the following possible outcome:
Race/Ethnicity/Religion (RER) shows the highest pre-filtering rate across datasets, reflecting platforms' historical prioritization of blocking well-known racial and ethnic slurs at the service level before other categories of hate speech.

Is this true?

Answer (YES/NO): NO